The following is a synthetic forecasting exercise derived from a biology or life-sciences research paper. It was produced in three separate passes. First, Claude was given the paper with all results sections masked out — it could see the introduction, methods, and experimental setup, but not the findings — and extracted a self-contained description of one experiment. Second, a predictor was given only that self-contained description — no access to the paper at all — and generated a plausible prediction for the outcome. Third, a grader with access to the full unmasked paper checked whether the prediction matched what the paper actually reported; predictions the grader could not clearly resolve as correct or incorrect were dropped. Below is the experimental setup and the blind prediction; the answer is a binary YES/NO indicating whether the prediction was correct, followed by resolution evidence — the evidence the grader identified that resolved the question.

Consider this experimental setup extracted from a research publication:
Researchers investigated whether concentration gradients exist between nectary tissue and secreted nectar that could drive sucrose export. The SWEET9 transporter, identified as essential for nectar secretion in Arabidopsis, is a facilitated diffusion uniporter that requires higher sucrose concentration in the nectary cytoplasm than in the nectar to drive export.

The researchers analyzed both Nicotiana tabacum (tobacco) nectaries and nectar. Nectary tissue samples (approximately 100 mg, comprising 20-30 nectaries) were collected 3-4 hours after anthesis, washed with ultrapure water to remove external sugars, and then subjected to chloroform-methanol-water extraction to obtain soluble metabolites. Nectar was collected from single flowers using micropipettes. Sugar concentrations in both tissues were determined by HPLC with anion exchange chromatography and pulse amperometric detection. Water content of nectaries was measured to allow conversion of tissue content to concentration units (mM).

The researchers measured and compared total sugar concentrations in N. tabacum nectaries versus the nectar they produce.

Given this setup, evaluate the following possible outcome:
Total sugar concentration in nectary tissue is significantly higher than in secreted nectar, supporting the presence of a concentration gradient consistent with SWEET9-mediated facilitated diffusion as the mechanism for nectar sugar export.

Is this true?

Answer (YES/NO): NO